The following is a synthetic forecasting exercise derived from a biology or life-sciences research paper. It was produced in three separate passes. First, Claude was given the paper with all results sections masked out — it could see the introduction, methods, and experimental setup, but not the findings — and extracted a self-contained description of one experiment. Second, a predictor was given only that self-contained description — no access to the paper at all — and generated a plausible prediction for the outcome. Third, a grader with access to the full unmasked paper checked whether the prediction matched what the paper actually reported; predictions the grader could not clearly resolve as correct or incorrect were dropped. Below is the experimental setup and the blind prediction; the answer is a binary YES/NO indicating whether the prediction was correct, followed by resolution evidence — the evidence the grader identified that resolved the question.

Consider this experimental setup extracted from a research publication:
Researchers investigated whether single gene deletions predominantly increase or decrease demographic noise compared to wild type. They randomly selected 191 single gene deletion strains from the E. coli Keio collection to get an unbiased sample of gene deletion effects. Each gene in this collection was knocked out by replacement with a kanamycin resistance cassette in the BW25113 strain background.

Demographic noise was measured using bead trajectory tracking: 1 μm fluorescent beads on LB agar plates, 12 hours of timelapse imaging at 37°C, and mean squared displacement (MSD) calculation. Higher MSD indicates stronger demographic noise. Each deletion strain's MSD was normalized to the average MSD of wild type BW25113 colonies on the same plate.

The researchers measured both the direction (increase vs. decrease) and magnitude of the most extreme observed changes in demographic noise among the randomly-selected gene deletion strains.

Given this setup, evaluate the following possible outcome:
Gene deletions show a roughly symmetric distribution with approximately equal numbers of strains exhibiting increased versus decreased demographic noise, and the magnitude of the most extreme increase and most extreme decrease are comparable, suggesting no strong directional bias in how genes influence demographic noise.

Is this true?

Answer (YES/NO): NO